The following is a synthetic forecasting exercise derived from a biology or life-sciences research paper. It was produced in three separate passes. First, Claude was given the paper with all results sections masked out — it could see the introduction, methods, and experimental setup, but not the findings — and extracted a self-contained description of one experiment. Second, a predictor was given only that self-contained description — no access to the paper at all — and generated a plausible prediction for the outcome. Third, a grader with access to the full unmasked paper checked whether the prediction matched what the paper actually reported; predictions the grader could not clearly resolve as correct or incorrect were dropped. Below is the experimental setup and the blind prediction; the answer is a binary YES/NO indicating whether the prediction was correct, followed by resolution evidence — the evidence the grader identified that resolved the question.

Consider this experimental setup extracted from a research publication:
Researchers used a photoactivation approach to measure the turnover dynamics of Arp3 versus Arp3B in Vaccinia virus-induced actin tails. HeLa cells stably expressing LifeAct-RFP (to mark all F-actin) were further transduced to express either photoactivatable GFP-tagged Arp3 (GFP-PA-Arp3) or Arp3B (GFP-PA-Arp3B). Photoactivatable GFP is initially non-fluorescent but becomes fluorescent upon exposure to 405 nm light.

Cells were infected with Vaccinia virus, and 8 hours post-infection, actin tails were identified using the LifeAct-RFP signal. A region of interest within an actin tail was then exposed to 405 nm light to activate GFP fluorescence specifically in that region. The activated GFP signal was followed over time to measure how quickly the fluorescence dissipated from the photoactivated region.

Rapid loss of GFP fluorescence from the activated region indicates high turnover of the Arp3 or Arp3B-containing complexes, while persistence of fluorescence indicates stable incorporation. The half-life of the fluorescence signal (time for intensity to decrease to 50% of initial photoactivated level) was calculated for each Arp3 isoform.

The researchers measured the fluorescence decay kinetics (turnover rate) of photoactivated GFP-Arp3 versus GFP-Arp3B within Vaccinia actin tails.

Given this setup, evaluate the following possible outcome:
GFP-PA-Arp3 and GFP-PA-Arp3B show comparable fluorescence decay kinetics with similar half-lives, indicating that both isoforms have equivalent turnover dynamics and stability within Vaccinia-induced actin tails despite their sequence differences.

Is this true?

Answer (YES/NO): NO